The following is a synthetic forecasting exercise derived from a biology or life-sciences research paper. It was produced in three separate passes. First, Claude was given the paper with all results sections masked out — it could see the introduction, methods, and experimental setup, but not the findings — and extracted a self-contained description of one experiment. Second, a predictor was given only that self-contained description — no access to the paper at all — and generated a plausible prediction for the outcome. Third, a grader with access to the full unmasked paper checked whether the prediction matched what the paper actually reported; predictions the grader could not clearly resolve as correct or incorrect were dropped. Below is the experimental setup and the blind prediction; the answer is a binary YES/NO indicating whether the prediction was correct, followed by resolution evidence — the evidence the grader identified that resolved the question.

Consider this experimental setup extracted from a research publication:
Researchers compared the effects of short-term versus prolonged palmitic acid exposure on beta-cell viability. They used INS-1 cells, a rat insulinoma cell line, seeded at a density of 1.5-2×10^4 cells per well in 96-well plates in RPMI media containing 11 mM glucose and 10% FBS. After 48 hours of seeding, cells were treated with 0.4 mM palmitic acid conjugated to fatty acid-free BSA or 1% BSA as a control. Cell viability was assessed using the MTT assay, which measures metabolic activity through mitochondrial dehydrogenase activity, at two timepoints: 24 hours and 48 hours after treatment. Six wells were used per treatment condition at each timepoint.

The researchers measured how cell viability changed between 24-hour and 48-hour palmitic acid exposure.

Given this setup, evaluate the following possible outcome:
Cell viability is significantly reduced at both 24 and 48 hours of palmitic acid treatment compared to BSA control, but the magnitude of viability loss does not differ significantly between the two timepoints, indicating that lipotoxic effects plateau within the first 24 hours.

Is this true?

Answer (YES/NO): NO